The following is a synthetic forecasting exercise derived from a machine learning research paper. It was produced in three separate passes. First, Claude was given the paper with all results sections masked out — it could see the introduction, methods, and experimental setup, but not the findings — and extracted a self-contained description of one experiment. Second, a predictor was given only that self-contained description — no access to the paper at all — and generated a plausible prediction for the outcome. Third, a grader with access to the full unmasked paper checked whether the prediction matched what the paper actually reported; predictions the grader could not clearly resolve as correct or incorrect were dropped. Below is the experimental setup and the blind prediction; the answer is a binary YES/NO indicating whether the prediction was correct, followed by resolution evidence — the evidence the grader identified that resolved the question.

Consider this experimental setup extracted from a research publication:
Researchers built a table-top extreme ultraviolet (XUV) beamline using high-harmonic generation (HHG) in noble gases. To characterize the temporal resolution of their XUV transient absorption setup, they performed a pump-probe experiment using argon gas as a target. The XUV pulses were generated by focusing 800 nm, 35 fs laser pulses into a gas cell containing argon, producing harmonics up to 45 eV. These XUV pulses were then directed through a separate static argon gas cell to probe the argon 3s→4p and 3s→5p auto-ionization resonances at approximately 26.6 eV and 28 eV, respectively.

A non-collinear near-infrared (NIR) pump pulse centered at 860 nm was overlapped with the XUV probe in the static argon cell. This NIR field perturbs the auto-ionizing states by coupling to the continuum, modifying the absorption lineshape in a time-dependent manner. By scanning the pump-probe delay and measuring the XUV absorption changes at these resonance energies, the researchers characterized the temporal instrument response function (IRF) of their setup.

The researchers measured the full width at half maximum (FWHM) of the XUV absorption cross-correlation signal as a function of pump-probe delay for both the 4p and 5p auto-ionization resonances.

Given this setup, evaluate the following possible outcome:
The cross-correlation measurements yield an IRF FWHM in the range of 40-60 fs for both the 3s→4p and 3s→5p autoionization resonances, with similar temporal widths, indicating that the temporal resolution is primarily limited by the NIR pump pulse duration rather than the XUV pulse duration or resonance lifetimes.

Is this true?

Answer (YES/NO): YES